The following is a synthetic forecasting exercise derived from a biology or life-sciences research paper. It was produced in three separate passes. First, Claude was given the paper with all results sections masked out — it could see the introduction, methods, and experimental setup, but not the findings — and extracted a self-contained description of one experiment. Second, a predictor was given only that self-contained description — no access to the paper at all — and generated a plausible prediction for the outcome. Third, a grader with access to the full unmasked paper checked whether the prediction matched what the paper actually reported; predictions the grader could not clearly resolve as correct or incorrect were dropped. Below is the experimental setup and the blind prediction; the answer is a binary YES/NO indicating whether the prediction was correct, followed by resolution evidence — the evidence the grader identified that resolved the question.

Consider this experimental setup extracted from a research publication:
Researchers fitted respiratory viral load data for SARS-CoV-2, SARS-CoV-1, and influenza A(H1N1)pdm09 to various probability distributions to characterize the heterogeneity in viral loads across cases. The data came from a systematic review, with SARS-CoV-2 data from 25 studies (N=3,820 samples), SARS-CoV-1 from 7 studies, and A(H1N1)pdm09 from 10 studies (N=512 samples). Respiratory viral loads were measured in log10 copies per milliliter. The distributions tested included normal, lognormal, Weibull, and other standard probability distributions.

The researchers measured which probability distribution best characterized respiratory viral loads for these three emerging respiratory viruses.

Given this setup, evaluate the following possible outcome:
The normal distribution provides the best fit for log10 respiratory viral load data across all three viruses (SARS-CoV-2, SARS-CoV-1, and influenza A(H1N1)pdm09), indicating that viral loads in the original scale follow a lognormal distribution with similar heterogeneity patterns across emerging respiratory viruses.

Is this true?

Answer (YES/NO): NO